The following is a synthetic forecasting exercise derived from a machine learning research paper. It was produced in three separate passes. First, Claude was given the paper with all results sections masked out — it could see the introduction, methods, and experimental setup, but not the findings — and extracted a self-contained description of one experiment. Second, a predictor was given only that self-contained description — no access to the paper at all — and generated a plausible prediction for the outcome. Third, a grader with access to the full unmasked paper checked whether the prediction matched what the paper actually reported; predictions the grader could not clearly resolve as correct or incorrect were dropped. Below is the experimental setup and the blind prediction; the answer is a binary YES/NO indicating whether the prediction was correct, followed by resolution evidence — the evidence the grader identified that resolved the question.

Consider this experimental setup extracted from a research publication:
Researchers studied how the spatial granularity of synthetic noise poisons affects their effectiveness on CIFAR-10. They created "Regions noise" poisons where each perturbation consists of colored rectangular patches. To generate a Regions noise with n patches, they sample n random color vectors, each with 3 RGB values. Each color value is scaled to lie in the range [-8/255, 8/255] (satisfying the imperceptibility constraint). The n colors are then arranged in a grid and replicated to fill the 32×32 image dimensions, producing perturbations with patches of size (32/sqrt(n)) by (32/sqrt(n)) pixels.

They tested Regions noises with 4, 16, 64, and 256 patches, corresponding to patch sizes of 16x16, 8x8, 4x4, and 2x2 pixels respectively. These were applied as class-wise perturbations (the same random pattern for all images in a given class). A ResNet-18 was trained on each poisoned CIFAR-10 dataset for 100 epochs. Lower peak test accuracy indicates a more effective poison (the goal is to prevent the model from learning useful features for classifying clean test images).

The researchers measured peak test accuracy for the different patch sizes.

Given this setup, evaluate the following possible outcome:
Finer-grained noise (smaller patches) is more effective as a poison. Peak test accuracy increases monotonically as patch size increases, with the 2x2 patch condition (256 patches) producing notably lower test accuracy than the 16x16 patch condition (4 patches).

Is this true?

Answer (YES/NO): NO